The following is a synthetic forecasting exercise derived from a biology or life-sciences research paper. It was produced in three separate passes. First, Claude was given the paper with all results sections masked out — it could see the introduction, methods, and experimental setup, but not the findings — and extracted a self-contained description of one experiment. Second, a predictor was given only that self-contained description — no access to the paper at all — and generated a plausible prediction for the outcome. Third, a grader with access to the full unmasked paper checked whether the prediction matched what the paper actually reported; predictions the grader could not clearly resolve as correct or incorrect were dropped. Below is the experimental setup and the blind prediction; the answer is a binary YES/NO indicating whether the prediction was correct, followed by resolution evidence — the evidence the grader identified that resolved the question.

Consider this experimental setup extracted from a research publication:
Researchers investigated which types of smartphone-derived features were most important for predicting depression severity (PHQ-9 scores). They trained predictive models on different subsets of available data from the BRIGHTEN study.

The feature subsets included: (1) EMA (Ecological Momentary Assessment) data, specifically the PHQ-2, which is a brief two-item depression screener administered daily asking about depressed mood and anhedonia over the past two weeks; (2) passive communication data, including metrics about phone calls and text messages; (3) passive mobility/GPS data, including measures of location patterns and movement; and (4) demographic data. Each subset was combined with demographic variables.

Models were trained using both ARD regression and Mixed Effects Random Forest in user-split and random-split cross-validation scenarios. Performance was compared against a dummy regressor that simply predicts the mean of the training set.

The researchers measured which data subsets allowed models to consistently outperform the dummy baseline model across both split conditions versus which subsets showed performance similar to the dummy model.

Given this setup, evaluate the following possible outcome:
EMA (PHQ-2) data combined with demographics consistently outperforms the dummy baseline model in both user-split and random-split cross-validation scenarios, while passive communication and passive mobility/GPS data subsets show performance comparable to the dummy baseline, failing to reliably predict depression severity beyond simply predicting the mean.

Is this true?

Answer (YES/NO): NO